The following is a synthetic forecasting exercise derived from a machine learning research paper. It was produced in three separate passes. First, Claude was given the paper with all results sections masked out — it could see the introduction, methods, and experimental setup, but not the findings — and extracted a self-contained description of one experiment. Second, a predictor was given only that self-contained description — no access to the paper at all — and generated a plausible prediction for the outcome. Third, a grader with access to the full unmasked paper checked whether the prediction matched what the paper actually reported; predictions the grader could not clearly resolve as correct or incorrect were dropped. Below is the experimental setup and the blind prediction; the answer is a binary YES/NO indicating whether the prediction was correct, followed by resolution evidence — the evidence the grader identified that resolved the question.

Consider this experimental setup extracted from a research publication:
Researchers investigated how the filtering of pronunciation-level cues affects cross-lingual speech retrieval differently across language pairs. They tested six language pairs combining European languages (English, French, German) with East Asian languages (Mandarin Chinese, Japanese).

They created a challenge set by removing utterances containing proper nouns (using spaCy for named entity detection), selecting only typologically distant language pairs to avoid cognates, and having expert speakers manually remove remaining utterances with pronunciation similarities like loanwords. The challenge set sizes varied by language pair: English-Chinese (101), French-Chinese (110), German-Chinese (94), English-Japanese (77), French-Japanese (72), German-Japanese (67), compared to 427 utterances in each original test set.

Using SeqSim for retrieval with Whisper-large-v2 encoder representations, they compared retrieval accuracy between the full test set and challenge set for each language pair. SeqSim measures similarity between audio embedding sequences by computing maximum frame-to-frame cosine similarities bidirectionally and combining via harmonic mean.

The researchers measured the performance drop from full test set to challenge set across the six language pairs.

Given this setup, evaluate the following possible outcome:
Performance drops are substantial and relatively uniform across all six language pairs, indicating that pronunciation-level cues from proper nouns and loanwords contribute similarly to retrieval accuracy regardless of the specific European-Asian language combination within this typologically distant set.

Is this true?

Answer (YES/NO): NO